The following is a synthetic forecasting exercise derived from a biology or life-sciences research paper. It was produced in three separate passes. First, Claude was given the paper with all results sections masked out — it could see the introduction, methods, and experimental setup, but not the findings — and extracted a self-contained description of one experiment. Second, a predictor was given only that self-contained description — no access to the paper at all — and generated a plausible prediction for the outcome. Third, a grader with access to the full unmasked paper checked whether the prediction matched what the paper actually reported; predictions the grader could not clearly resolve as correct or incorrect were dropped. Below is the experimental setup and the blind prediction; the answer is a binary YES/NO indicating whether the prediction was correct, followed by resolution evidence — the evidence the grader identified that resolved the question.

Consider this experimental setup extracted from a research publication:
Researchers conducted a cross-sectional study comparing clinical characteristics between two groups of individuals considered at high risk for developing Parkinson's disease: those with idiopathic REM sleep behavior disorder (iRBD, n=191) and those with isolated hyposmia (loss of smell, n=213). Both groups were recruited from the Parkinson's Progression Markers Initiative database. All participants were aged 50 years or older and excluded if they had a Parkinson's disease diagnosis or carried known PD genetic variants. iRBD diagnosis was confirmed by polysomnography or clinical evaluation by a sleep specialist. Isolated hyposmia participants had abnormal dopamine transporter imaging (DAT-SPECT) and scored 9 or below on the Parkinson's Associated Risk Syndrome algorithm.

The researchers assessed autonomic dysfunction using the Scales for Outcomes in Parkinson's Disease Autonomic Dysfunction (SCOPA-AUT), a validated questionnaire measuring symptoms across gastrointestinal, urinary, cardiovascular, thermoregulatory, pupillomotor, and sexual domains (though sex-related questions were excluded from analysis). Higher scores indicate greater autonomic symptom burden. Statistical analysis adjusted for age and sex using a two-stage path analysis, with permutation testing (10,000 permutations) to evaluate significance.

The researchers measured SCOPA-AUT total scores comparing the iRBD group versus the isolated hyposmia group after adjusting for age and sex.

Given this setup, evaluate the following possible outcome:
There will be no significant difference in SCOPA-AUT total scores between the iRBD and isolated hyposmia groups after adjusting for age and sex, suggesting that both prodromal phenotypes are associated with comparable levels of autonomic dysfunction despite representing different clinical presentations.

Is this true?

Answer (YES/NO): NO